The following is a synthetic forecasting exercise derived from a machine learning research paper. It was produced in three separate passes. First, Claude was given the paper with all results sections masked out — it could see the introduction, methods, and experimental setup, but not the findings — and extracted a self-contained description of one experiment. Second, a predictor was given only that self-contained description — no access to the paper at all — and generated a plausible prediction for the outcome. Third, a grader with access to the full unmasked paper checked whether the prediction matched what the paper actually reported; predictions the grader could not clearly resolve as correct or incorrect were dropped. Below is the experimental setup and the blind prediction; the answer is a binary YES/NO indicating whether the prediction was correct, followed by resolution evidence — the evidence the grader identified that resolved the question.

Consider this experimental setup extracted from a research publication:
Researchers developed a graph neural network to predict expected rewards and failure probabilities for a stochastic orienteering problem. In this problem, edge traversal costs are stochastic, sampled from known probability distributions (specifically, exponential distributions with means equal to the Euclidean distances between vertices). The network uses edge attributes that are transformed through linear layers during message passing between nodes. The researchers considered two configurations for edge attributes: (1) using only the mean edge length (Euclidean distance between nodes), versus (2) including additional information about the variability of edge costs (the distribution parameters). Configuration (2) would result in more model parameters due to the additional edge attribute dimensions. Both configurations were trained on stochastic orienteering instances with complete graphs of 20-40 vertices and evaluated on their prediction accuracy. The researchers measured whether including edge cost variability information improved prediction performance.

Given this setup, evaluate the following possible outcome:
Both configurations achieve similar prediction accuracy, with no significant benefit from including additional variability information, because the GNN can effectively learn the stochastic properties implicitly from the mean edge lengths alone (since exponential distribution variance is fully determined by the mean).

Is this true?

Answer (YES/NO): YES